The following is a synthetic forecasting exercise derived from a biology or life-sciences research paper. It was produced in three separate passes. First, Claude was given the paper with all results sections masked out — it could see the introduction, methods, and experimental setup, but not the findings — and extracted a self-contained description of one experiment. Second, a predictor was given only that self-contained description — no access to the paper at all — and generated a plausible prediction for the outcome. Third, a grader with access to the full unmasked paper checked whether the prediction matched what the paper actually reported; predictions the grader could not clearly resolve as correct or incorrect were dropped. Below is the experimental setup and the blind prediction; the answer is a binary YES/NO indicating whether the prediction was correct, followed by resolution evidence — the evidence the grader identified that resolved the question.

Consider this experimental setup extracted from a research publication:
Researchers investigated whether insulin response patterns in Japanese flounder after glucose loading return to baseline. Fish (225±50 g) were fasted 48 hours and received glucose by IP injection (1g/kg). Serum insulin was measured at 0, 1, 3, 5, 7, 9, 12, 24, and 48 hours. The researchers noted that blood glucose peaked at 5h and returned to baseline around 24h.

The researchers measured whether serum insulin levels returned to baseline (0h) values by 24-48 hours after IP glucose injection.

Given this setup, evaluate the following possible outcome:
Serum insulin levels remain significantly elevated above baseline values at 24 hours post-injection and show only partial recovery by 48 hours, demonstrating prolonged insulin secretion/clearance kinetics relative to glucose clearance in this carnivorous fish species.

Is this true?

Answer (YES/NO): NO